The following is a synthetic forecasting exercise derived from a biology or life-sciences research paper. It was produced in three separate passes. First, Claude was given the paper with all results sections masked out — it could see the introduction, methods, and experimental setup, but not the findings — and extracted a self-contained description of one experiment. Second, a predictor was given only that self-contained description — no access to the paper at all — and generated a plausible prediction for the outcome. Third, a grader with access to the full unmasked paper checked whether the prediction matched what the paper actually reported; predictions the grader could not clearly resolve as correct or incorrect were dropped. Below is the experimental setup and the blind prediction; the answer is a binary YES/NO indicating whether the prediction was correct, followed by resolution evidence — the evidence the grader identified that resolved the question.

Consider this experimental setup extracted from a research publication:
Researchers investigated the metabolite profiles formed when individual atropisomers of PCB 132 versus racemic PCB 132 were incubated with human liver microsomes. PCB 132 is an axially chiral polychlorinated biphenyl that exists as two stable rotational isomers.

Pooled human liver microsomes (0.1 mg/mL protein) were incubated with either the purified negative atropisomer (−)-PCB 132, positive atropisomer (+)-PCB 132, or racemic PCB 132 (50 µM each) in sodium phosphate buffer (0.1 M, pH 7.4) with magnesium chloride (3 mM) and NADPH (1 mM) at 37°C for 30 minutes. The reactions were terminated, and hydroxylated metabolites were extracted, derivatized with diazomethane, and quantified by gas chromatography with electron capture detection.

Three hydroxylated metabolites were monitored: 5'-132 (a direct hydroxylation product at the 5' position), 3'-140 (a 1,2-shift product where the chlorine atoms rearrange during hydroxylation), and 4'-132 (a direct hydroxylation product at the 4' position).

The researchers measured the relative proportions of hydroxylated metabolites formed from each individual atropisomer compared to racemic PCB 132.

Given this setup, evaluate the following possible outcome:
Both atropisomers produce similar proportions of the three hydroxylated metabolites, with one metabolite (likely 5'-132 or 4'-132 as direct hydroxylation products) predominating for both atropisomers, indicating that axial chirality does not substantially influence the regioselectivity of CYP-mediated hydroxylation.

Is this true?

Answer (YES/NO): NO